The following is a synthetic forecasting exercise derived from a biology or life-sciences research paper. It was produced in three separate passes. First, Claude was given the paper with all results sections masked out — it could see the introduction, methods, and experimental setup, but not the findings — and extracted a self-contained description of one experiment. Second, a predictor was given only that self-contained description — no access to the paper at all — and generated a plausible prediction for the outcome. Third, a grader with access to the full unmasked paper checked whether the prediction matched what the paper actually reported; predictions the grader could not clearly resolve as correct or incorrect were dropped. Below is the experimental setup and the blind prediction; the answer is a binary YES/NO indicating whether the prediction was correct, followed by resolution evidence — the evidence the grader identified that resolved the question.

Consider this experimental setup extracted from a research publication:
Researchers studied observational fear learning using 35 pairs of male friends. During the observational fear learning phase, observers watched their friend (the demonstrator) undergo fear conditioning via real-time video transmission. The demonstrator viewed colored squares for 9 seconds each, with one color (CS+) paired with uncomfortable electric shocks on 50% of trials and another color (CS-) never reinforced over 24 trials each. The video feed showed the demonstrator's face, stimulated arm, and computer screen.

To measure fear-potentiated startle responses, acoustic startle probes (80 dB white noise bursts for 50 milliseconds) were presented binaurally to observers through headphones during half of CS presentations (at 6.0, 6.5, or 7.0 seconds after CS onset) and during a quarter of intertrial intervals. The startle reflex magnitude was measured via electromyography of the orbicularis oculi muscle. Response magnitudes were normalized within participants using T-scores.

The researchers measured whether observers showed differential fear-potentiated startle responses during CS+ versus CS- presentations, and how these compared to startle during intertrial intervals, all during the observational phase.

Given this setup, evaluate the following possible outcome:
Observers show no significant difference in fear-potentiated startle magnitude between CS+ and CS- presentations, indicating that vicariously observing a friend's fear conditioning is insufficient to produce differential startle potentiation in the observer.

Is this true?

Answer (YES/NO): YES